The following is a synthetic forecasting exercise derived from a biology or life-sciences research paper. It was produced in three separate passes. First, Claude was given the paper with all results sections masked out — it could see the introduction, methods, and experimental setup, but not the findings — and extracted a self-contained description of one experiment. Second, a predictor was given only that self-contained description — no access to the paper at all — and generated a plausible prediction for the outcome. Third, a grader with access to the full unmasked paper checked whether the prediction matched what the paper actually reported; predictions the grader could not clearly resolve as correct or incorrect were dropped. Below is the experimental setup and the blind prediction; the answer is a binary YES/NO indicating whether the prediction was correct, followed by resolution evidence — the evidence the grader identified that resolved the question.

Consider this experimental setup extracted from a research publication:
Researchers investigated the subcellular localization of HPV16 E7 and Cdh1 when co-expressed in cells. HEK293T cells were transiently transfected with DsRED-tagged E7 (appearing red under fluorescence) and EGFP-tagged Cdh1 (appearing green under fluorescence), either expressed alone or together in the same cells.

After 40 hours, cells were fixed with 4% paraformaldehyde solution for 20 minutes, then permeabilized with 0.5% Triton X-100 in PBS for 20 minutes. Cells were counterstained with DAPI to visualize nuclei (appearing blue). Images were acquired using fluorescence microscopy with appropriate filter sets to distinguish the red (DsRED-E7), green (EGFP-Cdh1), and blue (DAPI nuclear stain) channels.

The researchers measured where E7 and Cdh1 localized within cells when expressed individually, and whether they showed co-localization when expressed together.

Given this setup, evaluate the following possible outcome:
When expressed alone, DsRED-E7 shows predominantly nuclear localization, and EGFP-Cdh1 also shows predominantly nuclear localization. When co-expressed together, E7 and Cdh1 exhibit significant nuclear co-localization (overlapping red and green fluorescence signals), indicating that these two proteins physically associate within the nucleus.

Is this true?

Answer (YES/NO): YES